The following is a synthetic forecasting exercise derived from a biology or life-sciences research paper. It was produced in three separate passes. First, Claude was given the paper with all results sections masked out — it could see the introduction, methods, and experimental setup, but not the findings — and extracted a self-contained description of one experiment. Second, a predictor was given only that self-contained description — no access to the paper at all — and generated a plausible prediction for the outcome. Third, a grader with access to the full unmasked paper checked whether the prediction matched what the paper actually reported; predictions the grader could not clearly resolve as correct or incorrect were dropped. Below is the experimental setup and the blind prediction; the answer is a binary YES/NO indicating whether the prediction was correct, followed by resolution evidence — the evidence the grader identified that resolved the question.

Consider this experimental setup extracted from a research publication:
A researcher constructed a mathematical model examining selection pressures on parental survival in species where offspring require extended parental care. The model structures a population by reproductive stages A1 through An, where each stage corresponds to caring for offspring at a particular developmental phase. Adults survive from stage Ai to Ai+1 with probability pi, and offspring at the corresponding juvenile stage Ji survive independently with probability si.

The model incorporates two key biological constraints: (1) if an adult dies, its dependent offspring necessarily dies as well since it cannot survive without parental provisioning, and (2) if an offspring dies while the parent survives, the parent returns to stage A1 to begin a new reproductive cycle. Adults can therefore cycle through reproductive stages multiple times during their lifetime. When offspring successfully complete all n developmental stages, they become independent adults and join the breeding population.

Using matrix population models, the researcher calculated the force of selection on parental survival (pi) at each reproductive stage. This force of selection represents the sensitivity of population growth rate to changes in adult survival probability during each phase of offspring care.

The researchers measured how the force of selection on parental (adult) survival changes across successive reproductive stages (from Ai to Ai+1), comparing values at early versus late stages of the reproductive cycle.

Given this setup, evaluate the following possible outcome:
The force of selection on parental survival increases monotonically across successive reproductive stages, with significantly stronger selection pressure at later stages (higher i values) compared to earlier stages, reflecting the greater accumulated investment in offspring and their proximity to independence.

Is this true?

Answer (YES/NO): NO